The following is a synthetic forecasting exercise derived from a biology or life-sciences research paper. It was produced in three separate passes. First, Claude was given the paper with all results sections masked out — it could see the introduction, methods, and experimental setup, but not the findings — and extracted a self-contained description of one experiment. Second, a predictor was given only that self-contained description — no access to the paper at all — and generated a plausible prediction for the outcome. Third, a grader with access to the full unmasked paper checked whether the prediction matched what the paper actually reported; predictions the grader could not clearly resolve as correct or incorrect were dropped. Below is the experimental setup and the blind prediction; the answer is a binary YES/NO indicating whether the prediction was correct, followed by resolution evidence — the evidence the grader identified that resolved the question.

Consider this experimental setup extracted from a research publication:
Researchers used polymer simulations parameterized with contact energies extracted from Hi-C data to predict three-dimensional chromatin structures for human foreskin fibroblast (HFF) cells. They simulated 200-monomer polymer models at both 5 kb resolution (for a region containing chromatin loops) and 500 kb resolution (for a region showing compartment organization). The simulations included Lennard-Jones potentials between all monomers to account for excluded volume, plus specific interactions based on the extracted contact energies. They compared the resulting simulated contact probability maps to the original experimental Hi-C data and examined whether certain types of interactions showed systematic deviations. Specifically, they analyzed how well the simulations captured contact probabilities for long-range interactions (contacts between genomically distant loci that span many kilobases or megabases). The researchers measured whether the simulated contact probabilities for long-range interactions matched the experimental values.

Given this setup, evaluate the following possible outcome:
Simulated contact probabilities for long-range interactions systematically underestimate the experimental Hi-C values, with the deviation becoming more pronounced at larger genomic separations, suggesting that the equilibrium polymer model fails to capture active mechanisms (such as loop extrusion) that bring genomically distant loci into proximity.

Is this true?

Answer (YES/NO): NO